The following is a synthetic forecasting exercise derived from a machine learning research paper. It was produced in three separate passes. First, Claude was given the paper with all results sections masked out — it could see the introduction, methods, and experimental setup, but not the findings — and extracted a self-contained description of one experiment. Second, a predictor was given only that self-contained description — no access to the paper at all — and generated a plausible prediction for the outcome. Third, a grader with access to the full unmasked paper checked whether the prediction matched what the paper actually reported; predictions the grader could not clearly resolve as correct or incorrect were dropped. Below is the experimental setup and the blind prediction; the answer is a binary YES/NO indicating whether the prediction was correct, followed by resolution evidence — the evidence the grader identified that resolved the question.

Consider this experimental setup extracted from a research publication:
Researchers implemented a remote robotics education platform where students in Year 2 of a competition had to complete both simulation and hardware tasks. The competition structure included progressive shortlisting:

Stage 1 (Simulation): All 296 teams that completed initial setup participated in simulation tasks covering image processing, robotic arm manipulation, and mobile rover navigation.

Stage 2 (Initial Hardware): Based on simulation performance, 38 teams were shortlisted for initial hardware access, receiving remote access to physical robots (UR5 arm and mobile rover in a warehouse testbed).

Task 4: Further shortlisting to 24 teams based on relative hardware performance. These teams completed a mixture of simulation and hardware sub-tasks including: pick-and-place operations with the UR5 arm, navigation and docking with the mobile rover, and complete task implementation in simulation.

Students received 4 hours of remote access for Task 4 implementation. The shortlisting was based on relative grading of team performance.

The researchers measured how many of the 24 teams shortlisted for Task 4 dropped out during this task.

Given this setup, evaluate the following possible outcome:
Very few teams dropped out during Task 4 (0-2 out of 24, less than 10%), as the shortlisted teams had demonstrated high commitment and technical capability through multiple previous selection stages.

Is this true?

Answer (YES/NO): NO